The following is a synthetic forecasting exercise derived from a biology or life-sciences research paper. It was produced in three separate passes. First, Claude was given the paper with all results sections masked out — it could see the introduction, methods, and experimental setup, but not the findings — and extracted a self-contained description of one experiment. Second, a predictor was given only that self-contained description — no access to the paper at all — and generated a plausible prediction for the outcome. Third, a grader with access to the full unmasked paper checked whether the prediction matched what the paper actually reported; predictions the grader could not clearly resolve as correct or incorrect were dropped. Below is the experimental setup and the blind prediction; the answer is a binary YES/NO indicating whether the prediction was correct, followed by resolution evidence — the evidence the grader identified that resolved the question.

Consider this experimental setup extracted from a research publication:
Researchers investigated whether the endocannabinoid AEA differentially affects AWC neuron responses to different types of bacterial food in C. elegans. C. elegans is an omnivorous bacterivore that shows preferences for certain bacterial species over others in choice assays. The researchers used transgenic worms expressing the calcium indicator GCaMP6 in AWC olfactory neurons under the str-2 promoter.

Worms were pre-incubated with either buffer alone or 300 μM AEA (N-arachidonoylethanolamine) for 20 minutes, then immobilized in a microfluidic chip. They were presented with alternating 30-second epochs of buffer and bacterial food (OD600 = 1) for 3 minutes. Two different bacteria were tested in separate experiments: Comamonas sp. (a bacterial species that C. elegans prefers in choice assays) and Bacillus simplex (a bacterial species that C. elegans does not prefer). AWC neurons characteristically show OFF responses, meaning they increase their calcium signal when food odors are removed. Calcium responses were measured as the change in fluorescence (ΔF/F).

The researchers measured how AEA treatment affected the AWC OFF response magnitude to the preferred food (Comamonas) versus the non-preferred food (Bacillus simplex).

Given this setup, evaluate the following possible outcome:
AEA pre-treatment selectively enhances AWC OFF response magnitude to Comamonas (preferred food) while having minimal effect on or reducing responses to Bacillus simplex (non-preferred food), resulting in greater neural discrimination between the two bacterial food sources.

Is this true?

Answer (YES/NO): YES